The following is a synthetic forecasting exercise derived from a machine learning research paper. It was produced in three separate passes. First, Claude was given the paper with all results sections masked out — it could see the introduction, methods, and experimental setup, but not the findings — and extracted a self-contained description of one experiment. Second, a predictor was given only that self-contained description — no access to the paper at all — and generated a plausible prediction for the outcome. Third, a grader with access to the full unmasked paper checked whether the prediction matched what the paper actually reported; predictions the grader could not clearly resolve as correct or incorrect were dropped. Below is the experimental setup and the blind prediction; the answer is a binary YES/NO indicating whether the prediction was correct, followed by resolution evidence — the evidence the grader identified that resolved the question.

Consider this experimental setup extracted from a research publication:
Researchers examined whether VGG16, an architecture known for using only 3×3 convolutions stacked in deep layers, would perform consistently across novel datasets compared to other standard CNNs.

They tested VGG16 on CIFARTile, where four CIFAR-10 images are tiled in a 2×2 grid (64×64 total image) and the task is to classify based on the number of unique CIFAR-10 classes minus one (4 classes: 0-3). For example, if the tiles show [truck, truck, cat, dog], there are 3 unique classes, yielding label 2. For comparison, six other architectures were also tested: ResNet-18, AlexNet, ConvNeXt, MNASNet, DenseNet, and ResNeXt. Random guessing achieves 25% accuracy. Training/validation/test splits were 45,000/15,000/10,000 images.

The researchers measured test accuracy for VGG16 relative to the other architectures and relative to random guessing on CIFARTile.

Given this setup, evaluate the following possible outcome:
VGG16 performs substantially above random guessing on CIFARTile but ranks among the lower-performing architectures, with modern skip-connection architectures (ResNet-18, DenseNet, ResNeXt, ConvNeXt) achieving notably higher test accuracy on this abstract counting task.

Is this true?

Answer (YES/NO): NO